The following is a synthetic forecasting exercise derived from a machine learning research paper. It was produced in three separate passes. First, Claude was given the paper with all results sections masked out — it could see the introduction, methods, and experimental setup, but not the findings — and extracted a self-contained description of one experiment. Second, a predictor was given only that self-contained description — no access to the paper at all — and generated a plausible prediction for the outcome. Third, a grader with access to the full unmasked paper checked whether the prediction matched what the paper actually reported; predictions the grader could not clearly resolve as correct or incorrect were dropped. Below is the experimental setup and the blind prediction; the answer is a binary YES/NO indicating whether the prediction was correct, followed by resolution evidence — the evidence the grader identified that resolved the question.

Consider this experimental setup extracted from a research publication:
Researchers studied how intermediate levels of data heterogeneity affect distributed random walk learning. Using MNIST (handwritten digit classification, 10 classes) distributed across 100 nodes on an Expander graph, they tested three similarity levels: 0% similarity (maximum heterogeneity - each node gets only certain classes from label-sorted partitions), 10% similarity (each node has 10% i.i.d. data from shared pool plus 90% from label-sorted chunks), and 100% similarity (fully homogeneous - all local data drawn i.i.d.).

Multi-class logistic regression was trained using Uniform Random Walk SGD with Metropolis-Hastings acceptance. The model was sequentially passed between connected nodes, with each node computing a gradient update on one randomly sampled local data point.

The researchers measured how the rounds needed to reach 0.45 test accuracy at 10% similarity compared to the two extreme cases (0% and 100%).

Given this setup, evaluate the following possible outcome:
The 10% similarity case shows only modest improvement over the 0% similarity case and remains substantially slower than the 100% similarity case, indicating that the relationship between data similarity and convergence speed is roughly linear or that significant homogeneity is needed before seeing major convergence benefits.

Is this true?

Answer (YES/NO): NO